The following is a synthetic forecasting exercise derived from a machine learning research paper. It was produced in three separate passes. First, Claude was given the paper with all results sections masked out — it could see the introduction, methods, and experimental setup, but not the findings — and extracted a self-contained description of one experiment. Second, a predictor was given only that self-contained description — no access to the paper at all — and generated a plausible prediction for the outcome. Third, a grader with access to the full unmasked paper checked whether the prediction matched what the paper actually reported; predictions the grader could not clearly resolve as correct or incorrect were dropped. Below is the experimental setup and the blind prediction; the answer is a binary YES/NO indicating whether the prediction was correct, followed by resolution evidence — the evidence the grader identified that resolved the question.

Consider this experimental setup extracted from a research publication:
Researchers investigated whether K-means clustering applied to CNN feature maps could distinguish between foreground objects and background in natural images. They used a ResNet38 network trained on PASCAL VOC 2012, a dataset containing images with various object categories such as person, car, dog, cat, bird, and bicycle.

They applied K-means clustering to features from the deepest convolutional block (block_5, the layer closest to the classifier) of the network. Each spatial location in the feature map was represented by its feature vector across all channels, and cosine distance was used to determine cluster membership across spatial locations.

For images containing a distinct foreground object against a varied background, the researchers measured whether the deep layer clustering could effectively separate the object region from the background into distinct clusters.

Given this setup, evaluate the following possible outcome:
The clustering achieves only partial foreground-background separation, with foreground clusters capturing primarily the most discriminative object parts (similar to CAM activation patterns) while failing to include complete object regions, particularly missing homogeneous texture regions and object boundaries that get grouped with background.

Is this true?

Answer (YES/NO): NO